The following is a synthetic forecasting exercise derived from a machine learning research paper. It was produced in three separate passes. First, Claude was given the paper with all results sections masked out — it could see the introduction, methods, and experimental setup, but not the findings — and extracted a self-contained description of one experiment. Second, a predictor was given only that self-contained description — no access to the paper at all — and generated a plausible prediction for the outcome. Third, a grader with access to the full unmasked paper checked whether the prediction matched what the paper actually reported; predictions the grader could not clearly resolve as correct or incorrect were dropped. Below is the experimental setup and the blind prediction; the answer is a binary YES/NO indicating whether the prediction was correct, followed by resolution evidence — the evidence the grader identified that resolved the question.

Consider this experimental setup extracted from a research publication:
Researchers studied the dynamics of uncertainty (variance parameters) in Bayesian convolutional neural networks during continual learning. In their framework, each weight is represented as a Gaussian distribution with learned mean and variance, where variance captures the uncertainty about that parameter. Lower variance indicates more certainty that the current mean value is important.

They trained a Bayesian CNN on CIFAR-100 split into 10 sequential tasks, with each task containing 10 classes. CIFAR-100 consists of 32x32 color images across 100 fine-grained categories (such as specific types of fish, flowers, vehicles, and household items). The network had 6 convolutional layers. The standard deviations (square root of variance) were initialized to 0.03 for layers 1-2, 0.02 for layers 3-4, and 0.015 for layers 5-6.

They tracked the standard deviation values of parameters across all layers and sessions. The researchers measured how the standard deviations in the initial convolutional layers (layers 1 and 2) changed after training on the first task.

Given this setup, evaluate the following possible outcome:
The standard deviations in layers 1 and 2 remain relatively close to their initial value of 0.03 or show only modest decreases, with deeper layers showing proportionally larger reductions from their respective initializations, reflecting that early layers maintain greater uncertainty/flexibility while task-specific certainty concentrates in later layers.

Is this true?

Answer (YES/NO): NO